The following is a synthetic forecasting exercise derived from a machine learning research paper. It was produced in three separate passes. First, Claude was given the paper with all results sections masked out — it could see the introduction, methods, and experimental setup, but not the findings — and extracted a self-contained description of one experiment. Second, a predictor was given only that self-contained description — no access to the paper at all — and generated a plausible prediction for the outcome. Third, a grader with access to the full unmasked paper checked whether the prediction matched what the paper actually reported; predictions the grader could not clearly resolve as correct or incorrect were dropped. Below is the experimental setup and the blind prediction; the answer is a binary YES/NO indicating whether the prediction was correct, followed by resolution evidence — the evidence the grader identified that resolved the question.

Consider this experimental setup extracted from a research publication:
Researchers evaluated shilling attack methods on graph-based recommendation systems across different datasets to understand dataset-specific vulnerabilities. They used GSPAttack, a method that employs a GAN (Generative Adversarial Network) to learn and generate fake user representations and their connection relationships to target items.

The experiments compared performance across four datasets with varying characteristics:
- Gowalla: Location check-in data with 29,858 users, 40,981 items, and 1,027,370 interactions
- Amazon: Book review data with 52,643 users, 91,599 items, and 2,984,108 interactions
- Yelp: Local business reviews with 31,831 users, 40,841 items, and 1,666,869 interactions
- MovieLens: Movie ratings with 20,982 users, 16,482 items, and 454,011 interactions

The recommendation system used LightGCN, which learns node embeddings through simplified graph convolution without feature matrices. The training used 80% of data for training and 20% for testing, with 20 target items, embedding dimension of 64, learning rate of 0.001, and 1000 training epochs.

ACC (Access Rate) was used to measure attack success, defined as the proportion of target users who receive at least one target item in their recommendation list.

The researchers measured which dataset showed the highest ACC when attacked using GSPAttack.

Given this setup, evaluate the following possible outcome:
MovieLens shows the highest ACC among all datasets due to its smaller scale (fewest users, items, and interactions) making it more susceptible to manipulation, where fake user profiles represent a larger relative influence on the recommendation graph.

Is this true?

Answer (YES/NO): NO